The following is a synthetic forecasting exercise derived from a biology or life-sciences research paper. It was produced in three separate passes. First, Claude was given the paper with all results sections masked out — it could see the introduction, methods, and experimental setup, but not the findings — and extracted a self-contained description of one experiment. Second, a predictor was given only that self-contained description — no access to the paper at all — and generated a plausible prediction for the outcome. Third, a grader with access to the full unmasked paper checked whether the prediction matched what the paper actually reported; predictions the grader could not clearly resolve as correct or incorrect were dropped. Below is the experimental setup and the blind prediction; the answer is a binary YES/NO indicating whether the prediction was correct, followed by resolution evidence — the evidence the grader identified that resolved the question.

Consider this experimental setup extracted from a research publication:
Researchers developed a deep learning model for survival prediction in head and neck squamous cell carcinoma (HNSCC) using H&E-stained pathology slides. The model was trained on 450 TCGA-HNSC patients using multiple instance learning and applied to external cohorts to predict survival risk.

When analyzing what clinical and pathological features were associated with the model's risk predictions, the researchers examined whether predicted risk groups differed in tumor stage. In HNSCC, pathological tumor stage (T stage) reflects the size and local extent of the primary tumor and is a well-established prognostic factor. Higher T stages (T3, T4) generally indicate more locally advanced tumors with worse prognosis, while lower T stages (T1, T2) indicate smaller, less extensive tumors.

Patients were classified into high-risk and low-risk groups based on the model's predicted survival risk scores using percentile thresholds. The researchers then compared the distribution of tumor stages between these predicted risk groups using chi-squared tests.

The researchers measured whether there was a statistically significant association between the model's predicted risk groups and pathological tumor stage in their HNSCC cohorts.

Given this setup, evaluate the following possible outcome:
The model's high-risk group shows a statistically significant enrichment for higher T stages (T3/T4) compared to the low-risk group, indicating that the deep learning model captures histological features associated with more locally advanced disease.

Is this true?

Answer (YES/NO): NO